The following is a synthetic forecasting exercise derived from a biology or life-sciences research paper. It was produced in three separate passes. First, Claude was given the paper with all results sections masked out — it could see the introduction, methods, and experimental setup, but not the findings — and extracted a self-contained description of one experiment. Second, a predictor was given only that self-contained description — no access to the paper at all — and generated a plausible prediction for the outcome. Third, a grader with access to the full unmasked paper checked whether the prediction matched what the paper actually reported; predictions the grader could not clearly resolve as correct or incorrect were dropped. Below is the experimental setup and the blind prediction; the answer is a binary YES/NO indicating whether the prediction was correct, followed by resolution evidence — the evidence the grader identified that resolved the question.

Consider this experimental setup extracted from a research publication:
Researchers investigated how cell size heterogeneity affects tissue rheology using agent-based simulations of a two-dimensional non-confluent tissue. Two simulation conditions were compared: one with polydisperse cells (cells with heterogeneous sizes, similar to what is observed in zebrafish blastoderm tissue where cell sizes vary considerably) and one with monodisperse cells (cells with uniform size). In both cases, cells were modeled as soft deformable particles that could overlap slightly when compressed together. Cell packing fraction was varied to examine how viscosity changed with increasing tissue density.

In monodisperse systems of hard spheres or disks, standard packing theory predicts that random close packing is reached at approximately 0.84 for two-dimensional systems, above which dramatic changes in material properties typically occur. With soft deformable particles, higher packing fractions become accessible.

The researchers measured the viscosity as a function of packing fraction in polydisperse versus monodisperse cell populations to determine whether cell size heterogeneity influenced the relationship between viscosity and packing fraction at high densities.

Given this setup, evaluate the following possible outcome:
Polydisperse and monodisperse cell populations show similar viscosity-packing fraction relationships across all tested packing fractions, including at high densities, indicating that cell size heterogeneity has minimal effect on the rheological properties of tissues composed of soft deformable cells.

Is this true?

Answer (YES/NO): NO